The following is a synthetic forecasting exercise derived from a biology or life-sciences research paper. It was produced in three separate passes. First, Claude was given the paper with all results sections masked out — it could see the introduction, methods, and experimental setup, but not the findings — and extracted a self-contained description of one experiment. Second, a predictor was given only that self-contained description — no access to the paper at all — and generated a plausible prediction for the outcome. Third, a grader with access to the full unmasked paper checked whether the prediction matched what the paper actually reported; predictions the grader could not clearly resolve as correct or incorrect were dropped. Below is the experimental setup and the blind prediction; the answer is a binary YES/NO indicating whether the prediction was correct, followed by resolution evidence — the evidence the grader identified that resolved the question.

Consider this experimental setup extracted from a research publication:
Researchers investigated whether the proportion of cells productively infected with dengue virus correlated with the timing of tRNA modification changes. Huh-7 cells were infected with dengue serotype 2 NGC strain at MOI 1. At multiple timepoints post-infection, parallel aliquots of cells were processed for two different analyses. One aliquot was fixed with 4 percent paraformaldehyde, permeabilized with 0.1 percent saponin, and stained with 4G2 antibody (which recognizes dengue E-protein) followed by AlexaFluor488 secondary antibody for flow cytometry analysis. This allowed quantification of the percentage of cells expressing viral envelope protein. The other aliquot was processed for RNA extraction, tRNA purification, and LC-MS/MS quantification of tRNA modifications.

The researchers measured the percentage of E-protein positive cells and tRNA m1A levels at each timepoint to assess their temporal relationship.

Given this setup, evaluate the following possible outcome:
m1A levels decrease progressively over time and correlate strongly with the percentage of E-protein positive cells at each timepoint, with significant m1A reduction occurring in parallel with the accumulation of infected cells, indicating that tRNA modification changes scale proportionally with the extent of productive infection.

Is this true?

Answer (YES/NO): NO